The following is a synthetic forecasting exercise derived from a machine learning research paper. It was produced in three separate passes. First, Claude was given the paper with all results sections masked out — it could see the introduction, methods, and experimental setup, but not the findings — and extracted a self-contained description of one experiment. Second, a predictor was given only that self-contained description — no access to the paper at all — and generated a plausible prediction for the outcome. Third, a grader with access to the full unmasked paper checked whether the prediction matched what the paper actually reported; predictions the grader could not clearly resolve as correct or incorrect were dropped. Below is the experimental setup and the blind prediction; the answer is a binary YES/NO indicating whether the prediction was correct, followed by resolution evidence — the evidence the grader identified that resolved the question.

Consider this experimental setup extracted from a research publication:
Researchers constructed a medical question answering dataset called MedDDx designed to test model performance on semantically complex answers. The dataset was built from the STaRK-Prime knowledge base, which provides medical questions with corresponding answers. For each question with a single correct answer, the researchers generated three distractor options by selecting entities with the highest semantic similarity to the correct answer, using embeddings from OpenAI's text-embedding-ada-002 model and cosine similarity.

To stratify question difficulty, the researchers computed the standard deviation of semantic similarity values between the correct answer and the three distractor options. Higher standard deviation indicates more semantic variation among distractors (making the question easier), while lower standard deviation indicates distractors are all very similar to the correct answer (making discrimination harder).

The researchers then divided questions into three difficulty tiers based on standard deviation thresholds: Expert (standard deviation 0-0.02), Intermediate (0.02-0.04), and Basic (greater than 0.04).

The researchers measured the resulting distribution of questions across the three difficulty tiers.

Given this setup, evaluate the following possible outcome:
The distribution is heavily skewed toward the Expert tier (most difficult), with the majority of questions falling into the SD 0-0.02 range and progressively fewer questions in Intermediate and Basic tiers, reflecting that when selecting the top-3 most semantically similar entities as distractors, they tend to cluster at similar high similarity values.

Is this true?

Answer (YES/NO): NO